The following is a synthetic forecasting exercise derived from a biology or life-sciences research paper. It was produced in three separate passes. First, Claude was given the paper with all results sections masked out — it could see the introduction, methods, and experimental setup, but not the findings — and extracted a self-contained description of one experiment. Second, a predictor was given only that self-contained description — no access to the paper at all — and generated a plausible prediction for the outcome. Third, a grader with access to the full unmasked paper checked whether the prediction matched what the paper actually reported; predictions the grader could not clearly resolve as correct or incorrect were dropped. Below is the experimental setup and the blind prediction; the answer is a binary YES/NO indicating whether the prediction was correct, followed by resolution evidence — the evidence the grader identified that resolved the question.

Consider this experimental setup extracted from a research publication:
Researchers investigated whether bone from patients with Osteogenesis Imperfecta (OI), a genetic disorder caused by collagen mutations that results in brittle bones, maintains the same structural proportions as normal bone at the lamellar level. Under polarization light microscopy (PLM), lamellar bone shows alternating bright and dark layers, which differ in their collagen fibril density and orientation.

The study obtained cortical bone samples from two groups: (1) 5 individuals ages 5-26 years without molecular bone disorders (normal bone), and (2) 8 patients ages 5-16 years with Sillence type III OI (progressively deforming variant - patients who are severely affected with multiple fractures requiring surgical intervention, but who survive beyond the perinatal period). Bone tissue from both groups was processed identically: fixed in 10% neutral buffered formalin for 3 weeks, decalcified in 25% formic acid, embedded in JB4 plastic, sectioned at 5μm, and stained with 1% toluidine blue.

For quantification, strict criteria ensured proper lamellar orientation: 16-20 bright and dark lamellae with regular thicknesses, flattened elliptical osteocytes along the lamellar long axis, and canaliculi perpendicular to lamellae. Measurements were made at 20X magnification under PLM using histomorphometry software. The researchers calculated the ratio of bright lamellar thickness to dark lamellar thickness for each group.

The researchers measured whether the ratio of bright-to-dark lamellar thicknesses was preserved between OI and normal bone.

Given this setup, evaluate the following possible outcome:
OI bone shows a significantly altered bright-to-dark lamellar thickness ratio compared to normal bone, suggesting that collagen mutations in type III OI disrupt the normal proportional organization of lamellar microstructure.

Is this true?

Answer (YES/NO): NO